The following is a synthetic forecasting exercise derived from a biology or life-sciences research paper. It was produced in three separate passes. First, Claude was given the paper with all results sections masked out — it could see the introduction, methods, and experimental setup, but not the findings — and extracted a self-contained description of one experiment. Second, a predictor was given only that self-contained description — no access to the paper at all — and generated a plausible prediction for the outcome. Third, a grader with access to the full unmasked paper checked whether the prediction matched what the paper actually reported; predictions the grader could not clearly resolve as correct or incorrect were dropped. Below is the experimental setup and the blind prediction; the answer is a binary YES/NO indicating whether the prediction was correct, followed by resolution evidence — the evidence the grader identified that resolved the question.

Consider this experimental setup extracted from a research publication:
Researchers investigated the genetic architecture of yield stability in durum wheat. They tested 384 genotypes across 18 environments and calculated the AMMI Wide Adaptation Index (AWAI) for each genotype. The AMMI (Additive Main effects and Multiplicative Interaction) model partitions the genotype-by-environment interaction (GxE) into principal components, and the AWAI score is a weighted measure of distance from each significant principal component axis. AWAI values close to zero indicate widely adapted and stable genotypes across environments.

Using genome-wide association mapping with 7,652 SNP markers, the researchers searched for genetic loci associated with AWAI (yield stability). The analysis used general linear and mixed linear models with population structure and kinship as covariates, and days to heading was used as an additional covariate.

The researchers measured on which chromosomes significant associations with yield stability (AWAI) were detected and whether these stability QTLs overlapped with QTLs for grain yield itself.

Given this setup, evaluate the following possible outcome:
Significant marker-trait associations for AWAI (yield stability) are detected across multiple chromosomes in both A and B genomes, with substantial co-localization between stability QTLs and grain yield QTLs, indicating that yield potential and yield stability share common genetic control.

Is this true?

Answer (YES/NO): NO